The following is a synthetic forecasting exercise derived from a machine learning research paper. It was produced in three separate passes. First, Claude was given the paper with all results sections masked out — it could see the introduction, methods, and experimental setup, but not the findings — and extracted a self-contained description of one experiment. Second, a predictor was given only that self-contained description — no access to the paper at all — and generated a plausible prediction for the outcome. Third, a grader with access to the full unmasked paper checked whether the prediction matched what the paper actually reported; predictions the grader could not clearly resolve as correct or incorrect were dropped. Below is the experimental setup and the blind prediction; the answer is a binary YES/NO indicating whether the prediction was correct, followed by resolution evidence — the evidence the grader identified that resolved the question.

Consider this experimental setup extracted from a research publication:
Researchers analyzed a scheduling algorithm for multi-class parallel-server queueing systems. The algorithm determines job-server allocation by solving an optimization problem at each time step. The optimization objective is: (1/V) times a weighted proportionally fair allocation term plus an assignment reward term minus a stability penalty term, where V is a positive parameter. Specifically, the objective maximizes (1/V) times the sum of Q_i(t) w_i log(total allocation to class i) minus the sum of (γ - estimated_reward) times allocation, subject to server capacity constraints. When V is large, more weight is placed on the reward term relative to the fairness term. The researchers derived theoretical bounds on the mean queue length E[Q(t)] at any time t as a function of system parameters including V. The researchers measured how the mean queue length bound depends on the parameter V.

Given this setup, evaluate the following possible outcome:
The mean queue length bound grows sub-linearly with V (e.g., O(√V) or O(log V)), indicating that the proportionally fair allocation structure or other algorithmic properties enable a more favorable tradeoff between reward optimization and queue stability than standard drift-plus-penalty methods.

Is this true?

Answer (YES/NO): NO